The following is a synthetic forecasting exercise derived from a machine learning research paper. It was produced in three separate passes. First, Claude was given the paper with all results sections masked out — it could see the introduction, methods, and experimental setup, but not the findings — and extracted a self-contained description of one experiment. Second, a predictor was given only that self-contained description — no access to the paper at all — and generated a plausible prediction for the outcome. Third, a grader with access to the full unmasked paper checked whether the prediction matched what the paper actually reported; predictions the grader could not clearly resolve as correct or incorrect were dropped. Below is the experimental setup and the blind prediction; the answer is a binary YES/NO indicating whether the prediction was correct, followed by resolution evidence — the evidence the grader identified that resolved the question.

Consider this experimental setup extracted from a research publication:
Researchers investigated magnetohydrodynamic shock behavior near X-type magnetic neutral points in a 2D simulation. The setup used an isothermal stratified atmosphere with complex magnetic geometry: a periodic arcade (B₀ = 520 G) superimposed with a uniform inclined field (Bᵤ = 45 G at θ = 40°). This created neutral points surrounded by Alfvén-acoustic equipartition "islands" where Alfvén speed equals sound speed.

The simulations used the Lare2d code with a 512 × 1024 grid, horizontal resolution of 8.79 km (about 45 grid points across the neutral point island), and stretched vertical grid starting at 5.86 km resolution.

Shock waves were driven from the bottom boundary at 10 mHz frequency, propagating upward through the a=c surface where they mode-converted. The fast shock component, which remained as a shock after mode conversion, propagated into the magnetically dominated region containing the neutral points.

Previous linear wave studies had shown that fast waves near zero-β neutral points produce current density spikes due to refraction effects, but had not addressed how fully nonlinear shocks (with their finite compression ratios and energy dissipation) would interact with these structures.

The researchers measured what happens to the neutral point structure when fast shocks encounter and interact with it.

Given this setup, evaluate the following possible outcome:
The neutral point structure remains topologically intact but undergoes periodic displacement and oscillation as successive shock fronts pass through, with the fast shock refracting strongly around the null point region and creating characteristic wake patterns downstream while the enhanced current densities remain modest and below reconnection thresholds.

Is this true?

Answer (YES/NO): NO